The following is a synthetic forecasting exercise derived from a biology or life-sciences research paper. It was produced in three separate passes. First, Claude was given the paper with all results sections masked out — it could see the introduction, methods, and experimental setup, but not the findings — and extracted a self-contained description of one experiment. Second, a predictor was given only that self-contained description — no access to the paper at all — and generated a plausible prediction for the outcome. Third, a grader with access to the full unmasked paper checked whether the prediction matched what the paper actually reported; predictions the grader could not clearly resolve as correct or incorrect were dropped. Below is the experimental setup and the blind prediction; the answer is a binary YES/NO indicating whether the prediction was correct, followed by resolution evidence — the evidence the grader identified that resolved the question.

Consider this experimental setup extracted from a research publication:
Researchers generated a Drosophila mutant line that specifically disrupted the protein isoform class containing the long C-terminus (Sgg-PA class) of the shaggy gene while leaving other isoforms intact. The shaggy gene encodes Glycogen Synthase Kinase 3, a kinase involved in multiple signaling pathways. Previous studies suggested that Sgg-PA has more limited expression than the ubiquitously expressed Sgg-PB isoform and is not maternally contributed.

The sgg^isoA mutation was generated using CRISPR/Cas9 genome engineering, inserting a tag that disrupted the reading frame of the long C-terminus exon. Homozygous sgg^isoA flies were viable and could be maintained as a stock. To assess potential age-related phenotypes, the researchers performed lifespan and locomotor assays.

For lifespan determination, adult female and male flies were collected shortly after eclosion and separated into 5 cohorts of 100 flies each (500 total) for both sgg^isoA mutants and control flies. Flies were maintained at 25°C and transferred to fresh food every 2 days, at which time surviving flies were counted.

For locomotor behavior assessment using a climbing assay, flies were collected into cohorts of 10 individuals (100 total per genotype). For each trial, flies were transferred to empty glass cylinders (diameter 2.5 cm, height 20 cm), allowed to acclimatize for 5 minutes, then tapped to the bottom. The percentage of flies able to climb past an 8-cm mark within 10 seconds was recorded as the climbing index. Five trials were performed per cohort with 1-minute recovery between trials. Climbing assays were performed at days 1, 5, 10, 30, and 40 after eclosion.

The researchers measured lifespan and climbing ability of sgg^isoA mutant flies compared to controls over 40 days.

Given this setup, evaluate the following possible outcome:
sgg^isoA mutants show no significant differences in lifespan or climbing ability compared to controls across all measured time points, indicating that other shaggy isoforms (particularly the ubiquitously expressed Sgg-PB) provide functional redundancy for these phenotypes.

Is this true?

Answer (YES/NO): NO